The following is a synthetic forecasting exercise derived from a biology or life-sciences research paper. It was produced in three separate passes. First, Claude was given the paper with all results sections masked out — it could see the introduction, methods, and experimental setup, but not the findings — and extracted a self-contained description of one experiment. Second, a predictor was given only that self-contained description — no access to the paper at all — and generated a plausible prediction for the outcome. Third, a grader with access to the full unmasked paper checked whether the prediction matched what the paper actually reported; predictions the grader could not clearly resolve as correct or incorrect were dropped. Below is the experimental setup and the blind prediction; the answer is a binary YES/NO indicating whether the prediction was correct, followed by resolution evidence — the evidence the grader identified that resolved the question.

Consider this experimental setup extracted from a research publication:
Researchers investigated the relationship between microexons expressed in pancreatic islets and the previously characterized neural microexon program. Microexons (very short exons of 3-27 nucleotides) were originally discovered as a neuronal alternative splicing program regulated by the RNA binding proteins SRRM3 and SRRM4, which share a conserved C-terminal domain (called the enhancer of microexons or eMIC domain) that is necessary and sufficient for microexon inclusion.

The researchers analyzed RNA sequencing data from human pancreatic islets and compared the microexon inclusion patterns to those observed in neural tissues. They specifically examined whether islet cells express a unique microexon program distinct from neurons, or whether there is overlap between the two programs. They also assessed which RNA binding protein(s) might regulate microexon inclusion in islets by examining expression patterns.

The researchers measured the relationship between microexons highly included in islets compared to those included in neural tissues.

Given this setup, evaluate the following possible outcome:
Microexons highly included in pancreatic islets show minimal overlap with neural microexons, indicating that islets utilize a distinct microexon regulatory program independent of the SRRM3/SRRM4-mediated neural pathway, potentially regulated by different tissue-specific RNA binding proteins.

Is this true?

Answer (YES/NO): NO